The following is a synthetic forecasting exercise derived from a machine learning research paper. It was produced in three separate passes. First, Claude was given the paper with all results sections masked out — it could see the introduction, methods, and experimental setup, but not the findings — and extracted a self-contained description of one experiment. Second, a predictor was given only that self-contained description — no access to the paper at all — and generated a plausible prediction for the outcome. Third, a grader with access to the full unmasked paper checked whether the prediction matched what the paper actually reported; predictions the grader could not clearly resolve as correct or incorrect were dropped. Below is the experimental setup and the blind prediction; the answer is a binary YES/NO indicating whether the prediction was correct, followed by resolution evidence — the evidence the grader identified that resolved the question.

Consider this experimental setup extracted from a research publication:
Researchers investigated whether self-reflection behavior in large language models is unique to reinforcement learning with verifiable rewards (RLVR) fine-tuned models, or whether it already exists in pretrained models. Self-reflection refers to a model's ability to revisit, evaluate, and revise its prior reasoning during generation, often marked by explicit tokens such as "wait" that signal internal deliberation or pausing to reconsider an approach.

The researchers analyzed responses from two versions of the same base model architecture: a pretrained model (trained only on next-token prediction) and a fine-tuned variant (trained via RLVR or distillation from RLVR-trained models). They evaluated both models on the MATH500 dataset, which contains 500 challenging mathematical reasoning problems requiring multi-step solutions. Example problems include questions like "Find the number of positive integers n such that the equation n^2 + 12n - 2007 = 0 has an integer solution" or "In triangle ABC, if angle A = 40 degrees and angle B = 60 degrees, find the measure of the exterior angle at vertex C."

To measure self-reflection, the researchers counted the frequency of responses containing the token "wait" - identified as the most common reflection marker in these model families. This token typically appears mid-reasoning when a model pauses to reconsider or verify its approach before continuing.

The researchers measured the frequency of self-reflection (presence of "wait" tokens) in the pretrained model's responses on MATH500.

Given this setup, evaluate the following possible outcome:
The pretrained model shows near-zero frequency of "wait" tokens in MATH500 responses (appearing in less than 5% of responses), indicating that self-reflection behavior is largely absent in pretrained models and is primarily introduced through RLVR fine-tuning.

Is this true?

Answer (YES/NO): NO